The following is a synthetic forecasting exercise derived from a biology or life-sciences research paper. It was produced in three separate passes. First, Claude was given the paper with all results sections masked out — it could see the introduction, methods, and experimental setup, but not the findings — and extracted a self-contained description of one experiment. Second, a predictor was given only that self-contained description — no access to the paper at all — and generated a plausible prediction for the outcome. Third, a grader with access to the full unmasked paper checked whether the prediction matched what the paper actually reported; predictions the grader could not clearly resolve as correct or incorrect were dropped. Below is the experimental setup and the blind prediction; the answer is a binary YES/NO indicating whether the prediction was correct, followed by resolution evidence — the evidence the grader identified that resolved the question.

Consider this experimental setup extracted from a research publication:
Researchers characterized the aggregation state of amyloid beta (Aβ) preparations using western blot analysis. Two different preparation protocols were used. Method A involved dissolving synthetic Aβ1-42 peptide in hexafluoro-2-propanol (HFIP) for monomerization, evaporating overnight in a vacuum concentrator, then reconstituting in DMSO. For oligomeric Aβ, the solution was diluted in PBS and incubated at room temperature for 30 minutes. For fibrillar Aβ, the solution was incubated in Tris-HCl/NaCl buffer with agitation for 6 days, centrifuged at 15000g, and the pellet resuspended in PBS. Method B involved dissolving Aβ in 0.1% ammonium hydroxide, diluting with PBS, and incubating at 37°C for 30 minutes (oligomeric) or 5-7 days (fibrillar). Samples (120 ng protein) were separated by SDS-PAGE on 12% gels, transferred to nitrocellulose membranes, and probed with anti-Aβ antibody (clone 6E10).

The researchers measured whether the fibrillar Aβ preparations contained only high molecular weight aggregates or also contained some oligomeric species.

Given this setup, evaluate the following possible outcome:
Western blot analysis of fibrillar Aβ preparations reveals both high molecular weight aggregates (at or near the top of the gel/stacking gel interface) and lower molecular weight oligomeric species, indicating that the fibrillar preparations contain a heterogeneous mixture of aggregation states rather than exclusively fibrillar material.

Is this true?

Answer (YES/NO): YES